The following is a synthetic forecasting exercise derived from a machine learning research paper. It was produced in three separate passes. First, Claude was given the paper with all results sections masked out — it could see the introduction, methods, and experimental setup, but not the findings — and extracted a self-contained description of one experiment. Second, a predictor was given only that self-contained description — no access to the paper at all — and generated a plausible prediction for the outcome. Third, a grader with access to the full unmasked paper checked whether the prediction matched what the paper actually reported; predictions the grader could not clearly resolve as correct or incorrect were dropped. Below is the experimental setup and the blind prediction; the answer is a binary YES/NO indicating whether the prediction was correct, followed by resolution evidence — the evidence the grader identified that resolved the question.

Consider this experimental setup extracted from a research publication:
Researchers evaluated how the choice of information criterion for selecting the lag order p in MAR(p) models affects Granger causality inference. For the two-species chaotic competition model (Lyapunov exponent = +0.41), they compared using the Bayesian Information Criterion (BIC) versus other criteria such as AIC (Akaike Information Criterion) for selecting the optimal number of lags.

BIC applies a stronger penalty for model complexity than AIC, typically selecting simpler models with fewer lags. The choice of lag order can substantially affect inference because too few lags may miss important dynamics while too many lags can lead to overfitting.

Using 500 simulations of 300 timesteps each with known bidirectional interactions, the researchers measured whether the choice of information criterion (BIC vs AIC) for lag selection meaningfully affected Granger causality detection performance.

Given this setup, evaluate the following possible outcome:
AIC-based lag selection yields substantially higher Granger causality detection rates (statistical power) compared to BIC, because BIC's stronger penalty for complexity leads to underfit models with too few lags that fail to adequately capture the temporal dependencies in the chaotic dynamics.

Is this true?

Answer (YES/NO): NO